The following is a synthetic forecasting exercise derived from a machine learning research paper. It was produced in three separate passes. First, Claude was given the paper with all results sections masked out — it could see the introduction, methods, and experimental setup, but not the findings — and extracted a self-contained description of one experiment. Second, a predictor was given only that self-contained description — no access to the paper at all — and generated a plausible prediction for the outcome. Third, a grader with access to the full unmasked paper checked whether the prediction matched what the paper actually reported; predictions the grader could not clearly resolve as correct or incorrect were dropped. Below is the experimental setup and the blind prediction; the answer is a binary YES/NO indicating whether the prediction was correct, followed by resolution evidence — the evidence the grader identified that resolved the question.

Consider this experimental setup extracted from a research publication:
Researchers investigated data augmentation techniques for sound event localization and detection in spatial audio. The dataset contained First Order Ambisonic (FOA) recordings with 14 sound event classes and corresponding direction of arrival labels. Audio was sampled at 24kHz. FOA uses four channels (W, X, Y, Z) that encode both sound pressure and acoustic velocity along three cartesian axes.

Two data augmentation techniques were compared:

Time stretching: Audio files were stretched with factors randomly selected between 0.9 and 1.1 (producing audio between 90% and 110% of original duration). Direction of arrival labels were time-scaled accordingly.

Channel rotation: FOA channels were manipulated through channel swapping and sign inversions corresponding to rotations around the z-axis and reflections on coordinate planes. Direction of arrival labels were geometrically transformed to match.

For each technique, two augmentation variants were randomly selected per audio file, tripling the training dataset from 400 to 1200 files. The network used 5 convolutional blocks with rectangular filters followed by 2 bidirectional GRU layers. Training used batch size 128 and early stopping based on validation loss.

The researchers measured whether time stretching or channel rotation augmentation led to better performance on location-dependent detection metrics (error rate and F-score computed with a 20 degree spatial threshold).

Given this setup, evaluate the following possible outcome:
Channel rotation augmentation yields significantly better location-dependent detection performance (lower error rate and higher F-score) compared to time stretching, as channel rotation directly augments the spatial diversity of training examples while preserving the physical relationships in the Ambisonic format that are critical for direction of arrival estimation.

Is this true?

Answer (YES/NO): YES